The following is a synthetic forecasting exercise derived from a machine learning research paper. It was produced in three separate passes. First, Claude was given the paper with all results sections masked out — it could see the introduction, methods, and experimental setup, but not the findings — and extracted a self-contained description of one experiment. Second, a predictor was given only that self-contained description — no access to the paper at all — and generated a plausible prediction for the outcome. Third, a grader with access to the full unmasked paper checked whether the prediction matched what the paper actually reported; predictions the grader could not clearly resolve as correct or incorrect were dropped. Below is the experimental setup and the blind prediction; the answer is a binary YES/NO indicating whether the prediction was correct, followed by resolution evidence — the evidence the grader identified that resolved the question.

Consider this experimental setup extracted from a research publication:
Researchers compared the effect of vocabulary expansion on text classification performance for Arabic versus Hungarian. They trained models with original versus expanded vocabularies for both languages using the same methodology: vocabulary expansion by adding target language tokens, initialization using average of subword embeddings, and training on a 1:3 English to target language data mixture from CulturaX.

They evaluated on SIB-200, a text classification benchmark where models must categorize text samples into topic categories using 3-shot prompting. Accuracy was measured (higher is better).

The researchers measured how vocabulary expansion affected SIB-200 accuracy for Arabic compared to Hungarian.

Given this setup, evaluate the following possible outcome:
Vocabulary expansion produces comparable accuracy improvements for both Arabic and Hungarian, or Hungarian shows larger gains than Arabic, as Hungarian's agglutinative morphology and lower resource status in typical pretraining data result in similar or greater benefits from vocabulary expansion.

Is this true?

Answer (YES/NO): YES